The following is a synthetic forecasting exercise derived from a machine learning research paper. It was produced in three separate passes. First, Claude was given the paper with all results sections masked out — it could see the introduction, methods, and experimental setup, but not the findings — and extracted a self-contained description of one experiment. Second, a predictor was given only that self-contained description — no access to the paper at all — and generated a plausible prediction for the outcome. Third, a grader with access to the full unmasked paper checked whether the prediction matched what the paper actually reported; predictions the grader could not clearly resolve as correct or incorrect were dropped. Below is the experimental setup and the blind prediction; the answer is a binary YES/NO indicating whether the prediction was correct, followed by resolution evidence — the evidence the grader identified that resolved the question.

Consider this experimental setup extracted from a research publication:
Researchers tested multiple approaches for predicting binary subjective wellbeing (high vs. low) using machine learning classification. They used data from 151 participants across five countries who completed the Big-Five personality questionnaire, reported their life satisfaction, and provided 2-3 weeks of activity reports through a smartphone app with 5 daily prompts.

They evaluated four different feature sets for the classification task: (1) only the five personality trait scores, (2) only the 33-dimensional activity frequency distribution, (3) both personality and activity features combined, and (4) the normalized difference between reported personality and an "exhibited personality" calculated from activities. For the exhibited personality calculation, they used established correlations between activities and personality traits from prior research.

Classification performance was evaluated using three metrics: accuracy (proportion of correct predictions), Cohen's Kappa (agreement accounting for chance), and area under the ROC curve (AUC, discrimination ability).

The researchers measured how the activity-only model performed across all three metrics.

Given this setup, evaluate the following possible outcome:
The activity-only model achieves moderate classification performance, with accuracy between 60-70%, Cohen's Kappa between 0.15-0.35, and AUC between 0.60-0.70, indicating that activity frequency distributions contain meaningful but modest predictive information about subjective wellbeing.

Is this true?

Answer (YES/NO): NO